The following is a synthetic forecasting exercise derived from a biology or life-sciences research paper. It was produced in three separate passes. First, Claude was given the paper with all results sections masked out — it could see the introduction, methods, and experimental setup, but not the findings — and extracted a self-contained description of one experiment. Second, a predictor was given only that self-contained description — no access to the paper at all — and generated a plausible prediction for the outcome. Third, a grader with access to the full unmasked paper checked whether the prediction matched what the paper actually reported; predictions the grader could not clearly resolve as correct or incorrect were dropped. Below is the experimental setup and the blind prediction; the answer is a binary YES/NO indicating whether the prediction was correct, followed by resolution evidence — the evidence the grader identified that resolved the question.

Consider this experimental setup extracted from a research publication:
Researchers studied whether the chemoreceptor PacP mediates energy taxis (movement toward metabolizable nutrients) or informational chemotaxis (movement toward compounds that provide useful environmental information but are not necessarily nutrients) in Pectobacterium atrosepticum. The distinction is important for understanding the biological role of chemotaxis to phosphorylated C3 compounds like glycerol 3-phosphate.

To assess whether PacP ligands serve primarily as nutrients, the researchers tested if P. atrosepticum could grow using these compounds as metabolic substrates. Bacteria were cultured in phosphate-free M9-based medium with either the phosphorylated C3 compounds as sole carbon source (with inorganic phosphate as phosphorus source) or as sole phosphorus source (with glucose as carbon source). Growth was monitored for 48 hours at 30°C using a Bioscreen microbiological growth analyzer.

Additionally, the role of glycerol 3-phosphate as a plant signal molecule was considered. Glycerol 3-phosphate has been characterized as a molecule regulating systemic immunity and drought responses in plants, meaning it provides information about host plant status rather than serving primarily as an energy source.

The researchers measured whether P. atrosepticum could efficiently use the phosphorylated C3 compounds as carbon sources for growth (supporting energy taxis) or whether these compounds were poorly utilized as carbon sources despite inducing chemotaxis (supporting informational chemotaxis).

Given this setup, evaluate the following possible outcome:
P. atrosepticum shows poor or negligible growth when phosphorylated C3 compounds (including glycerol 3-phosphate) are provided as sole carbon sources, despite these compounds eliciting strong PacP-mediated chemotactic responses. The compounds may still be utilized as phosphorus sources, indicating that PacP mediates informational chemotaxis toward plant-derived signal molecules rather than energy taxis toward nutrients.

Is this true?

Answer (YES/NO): NO